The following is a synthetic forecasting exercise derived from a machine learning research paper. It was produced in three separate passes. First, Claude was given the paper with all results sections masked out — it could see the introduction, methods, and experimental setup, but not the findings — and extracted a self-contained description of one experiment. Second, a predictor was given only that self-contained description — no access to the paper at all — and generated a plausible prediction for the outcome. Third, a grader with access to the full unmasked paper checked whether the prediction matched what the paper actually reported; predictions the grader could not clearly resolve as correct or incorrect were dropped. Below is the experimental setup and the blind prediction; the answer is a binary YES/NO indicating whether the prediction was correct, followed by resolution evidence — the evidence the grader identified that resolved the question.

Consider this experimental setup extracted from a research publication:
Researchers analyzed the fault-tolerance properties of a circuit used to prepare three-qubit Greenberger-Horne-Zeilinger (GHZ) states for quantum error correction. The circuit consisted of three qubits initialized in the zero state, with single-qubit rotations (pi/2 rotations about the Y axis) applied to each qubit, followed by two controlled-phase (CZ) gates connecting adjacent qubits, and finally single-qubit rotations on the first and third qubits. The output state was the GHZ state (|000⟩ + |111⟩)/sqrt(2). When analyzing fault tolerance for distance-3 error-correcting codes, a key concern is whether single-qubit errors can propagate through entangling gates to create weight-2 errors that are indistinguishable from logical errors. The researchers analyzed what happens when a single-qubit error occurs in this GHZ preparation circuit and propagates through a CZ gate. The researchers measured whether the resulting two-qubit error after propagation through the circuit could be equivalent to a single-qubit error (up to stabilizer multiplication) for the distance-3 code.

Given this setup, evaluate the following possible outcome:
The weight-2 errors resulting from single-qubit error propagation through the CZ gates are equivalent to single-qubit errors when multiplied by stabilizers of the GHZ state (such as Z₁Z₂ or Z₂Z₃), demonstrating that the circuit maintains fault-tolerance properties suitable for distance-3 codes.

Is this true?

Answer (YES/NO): YES